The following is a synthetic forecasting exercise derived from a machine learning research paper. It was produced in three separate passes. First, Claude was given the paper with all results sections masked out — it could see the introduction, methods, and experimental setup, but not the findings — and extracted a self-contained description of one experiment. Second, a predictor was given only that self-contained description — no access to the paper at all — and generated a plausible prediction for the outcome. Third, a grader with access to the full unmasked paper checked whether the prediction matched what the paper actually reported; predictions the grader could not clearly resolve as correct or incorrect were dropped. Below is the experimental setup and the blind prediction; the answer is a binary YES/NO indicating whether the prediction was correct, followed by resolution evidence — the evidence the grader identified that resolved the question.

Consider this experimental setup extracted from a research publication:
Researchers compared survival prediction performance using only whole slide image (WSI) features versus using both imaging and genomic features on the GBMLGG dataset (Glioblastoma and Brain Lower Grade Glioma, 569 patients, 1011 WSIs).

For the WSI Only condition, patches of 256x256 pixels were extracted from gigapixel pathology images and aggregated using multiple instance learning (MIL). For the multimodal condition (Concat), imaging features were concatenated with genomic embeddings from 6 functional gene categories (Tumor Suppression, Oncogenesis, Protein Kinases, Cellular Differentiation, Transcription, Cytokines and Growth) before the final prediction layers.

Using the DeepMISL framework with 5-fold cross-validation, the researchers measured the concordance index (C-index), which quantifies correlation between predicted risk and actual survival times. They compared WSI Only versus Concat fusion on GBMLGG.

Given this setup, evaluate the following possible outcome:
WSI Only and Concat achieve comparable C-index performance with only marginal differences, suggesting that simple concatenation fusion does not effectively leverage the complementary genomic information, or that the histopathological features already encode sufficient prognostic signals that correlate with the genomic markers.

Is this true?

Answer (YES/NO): NO